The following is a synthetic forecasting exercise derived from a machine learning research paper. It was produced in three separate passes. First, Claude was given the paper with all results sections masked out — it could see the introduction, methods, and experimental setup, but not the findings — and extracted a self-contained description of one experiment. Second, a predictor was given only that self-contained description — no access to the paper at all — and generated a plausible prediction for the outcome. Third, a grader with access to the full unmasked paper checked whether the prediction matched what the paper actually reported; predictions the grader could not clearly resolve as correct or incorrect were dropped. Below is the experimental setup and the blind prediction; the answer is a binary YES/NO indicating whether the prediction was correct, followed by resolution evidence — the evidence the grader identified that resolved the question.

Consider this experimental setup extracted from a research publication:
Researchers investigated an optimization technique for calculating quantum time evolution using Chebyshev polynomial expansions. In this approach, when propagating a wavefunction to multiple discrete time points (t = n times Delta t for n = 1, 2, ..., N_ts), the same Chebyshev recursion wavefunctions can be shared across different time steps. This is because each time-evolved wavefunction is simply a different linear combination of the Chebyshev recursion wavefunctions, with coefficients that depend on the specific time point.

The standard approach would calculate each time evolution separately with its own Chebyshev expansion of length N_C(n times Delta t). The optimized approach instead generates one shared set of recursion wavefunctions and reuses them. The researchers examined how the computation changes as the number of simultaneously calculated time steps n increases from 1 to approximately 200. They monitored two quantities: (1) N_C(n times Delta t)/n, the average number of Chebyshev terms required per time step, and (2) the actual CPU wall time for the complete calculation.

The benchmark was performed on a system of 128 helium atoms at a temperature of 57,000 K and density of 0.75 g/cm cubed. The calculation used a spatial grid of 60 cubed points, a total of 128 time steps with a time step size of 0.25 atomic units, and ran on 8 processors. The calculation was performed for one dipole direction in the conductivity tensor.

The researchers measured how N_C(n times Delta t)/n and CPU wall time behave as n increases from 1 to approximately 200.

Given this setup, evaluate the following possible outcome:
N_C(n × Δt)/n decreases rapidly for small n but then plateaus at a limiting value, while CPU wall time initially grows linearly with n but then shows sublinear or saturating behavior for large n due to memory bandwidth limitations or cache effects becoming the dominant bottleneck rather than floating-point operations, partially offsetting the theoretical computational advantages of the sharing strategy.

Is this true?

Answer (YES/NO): NO